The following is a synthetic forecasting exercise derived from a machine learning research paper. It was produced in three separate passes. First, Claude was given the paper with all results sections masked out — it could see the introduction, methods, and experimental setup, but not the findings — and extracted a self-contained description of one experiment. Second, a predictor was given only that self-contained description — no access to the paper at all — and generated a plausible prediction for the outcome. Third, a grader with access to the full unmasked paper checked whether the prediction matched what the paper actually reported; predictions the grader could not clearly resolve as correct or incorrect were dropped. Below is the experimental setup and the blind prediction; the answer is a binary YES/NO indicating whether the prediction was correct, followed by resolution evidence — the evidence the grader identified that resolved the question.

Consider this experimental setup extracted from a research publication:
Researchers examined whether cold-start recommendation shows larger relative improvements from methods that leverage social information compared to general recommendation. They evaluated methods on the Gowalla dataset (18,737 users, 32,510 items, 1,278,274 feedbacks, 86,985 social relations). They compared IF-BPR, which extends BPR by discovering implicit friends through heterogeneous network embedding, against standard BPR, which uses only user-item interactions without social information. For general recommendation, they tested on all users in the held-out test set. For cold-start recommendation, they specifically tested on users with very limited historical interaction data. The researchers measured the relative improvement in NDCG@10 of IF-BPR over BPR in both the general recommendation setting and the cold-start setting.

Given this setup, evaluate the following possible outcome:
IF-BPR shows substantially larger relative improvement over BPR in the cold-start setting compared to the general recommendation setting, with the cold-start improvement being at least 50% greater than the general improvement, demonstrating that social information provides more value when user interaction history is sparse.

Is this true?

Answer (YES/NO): NO